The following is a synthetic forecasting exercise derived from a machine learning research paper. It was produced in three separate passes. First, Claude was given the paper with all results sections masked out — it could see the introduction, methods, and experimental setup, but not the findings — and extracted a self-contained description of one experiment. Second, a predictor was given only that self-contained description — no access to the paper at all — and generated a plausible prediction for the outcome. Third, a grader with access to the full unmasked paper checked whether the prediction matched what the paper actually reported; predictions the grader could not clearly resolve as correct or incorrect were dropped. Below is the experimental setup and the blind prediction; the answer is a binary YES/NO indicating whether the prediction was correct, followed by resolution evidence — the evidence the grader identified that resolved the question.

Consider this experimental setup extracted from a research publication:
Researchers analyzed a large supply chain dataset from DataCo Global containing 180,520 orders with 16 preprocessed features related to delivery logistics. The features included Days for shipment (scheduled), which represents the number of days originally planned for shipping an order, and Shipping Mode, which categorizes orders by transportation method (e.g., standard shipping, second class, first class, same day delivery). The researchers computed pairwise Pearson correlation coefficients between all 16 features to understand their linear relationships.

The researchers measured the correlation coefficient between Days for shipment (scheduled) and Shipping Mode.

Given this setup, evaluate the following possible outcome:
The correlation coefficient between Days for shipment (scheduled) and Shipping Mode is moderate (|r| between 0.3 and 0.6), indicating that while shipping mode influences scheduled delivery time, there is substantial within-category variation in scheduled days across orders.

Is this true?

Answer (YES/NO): NO